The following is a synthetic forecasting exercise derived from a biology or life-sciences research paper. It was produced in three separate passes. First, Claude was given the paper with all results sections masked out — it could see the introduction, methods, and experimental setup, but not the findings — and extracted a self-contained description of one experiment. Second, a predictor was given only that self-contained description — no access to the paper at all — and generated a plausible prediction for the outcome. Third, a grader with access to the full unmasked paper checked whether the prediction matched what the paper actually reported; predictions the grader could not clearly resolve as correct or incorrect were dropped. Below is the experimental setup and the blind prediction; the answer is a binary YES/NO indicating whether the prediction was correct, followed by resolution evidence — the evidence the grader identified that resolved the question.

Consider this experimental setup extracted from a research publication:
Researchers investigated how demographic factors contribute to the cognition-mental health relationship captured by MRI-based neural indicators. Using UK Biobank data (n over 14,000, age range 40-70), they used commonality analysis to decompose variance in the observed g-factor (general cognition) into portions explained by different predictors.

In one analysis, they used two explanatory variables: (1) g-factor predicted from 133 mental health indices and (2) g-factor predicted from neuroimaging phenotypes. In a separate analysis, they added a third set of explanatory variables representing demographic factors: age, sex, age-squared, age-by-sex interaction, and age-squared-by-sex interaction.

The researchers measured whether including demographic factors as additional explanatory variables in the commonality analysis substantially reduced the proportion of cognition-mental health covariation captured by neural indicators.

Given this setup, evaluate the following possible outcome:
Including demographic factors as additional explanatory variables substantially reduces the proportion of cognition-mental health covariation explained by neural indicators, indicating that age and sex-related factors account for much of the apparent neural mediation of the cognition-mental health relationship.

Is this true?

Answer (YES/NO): NO